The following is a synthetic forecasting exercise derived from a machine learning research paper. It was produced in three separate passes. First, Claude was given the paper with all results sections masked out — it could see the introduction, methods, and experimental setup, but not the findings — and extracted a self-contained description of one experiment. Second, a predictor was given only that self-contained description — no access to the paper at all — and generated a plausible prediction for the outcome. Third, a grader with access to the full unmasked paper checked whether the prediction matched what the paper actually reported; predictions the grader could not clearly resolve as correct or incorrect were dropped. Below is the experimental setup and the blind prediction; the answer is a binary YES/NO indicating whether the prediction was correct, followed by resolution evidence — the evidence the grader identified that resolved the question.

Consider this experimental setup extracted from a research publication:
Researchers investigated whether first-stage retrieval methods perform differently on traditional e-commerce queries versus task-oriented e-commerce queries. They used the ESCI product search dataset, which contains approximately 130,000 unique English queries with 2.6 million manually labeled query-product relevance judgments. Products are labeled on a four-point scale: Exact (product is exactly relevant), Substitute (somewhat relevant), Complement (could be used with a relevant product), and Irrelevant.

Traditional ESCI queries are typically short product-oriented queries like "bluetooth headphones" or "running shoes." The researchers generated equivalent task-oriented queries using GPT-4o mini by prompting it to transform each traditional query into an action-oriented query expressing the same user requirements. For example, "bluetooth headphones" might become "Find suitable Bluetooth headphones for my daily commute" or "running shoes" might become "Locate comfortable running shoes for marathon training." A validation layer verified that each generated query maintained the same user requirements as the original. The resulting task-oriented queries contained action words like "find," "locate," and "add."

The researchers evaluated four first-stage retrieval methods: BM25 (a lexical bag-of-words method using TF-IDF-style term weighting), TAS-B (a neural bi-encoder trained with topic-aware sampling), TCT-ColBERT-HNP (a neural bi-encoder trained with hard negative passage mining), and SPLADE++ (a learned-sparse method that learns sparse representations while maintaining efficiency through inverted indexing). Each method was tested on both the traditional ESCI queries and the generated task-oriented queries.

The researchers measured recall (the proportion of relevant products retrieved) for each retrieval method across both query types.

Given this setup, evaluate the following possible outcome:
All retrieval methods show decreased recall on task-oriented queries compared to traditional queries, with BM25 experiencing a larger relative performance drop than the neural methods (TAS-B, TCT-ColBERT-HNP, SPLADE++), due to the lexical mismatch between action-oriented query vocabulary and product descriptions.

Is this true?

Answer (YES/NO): NO